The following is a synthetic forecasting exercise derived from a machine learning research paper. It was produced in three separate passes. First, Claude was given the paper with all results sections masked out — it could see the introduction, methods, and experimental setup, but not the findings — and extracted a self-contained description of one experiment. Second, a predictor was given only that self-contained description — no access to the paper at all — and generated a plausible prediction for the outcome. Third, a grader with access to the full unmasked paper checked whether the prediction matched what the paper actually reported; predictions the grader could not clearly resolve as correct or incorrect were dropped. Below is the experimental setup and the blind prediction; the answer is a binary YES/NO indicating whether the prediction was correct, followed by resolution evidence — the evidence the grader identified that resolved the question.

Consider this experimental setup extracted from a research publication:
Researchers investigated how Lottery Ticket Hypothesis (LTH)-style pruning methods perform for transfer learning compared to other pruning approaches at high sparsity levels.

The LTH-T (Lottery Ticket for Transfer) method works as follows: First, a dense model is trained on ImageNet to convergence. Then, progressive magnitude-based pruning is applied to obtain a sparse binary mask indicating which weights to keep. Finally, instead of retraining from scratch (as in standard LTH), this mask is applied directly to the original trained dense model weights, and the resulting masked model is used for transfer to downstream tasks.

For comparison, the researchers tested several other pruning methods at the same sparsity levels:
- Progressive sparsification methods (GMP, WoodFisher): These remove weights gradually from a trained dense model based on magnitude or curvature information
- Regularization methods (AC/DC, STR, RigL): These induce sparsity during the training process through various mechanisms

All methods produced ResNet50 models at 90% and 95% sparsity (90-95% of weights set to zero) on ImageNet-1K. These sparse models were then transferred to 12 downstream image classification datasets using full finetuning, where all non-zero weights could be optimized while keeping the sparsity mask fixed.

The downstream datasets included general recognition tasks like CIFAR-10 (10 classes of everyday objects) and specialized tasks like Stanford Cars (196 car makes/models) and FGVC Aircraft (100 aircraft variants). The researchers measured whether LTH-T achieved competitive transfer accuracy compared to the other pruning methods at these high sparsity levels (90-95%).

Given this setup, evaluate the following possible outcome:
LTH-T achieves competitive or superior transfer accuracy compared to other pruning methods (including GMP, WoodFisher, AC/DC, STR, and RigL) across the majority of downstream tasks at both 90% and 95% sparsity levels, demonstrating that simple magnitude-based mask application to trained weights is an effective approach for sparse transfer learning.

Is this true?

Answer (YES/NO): NO